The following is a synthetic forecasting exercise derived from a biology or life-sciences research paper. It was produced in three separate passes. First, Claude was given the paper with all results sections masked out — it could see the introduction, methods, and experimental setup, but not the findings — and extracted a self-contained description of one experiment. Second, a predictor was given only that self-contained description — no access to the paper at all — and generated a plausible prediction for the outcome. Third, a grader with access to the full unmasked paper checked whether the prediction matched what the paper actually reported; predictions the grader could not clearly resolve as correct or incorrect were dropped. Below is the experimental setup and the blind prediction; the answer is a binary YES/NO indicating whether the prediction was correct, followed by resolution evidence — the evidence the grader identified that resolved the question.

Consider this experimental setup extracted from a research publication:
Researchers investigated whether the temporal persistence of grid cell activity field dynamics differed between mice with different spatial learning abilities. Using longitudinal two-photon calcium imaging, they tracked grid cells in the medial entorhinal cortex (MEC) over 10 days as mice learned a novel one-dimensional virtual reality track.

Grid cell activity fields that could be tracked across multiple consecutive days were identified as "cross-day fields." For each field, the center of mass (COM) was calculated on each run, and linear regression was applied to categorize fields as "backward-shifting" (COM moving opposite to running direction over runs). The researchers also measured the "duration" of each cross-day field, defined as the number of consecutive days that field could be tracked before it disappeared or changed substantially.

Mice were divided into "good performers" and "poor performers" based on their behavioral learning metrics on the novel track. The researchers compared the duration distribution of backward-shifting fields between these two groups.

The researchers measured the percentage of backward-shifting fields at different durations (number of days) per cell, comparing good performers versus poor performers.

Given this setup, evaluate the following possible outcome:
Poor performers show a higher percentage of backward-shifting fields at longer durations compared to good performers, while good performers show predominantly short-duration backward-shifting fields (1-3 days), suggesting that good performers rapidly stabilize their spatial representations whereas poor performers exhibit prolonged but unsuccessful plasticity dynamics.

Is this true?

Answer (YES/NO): NO